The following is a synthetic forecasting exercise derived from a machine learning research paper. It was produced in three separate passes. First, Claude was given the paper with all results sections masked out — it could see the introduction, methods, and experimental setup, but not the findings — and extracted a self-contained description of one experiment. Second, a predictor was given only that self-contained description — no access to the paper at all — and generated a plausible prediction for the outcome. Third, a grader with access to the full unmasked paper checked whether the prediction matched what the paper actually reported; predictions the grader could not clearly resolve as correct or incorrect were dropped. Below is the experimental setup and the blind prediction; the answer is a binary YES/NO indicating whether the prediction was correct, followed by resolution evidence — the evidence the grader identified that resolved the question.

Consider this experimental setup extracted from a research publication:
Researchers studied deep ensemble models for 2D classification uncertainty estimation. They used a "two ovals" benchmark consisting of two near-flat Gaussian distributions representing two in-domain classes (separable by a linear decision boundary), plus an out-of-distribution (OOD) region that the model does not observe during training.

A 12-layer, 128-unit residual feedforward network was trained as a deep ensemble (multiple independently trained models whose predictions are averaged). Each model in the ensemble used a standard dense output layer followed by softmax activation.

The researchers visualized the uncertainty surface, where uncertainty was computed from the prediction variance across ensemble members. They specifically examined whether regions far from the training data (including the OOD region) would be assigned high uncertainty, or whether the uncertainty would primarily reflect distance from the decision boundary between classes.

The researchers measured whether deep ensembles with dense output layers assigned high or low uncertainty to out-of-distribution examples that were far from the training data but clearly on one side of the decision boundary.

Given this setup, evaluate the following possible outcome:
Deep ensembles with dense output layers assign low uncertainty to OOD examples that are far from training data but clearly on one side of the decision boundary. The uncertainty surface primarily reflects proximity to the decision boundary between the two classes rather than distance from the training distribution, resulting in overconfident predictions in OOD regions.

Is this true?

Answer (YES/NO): YES